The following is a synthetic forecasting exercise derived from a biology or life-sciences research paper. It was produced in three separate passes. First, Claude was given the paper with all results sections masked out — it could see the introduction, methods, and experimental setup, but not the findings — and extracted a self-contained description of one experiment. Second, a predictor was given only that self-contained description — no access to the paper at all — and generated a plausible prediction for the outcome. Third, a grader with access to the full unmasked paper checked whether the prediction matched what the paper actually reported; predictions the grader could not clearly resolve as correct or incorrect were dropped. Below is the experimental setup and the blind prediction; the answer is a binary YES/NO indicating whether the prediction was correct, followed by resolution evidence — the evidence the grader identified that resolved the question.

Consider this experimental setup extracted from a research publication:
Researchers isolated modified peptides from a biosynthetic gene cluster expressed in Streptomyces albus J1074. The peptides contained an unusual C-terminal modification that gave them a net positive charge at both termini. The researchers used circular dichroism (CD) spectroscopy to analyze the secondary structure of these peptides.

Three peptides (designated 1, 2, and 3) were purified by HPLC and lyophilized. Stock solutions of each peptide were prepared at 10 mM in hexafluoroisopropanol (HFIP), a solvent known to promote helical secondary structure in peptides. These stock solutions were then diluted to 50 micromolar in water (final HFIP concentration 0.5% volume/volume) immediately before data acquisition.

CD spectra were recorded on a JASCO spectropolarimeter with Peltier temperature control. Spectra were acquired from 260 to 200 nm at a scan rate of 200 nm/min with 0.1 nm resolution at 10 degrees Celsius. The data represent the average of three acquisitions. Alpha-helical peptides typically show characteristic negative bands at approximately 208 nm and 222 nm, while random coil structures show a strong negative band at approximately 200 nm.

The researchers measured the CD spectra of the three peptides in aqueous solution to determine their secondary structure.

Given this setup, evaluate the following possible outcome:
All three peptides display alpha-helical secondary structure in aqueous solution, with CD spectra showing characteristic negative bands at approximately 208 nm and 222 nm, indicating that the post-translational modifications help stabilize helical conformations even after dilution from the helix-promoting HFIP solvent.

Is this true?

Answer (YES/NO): YES